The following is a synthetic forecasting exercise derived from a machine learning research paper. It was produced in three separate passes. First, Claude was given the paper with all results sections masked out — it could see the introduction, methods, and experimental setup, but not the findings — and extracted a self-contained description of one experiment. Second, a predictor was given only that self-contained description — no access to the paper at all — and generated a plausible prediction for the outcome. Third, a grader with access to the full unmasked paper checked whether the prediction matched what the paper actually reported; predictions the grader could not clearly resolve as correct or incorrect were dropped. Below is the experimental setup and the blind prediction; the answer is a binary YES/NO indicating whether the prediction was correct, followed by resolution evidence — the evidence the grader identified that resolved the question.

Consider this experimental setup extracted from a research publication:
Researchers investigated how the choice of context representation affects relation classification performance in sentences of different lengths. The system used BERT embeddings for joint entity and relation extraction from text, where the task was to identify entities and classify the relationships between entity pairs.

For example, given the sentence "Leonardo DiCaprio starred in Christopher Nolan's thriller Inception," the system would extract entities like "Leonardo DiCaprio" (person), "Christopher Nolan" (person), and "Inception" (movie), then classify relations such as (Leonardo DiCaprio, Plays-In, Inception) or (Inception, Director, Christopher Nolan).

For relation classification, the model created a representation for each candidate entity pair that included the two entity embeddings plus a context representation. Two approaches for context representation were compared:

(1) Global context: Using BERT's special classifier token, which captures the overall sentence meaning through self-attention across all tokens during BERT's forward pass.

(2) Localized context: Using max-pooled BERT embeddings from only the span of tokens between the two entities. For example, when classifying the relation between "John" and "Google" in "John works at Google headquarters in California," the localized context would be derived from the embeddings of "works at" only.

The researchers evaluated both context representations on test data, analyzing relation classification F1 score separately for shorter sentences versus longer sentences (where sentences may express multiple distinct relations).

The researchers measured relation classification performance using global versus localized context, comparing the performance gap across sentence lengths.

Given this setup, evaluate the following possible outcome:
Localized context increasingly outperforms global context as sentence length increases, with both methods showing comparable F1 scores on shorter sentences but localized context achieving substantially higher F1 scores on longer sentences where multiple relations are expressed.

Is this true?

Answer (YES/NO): YES